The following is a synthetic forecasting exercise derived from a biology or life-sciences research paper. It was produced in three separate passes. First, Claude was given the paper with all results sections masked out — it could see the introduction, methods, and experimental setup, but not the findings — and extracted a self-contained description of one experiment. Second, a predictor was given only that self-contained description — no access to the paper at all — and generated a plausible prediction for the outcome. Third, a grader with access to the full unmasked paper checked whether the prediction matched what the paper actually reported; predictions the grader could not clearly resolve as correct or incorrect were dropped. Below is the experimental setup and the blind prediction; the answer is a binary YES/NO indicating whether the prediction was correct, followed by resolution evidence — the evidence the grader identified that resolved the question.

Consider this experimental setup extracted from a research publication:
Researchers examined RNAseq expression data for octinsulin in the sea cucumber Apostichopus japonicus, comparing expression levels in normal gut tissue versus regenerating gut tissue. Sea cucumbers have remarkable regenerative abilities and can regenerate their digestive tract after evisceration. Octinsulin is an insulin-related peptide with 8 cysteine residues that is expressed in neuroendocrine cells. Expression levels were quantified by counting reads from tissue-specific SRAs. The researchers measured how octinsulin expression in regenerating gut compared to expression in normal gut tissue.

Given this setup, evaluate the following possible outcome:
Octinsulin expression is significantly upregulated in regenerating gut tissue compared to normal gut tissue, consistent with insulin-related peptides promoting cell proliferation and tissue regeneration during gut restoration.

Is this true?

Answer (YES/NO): YES